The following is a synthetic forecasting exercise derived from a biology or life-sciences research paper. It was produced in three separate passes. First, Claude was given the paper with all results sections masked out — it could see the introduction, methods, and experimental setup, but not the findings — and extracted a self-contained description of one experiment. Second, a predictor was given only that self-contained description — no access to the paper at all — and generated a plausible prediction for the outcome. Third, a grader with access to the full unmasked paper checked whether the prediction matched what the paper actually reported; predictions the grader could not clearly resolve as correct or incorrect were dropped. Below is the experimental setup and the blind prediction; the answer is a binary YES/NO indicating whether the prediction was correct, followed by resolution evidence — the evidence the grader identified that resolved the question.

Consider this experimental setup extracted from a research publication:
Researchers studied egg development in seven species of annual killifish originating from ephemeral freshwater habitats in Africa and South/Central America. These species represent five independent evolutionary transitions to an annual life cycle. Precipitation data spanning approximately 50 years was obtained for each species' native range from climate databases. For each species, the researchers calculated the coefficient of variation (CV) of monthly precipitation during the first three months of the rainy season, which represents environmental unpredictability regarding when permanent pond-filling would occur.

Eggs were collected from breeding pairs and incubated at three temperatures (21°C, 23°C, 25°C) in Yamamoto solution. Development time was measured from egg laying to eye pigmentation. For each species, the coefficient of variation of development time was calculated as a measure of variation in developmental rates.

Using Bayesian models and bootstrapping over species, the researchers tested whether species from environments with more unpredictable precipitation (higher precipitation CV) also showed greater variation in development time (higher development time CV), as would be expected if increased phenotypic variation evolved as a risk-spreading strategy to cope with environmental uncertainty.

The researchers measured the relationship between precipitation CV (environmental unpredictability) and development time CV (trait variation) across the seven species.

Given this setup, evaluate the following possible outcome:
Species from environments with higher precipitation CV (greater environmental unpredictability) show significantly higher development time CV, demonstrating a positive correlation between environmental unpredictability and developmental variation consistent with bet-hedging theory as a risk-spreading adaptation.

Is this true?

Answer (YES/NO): NO